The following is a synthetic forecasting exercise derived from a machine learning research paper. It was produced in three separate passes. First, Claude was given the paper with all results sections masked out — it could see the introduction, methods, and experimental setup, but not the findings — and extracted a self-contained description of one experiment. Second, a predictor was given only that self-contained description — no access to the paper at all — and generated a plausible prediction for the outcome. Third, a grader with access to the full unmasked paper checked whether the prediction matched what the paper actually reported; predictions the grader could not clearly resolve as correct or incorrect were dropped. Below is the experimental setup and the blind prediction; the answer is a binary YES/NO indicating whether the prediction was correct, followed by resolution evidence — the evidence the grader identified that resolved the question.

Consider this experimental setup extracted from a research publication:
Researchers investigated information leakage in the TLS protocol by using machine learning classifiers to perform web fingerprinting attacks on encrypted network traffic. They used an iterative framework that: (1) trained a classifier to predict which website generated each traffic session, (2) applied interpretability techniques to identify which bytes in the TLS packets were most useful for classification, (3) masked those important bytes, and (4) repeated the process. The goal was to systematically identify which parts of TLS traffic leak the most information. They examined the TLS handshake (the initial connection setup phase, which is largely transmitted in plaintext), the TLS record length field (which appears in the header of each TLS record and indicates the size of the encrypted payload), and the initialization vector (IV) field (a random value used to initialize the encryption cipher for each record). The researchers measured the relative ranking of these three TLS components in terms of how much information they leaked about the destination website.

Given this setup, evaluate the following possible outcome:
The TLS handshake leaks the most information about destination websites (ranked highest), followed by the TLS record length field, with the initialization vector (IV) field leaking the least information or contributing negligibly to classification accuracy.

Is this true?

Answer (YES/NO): YES